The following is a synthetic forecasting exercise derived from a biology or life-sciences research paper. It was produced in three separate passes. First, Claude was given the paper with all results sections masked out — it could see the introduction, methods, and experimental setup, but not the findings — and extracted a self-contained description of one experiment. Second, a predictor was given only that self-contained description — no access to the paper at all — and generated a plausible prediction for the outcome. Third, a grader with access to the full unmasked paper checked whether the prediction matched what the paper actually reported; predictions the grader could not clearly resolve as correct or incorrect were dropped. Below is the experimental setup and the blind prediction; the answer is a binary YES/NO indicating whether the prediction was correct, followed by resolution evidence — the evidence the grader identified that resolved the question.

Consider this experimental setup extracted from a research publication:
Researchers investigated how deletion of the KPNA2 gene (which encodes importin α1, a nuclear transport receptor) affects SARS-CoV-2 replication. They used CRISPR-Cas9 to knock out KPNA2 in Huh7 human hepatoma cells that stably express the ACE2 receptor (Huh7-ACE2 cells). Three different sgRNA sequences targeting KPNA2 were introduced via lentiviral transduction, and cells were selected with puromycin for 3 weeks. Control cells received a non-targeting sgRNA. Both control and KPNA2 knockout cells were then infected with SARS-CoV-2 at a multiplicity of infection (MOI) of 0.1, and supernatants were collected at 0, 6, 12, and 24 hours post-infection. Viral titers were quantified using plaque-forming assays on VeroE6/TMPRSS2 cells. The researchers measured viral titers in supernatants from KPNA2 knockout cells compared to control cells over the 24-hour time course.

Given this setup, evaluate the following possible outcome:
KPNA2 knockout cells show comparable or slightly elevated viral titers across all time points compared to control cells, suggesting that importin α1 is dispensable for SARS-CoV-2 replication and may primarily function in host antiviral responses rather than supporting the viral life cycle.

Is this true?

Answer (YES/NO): NO